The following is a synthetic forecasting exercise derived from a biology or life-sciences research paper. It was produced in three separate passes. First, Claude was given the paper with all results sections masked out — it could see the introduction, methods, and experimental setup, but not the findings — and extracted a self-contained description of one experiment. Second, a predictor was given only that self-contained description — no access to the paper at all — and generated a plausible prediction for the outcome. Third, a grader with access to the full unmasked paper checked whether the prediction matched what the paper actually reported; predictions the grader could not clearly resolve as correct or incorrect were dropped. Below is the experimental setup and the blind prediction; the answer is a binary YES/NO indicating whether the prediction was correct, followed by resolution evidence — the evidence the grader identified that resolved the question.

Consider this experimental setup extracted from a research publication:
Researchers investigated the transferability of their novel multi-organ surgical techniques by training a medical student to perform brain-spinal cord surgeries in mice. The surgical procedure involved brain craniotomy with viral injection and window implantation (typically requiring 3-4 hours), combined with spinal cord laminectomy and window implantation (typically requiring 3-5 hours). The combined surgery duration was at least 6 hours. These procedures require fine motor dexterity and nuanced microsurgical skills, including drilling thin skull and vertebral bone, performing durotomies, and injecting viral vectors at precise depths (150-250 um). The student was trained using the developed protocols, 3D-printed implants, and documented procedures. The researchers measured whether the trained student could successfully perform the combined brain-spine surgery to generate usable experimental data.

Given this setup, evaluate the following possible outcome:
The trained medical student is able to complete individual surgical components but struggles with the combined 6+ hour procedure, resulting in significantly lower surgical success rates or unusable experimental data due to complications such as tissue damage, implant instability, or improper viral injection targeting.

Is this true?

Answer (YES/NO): NO